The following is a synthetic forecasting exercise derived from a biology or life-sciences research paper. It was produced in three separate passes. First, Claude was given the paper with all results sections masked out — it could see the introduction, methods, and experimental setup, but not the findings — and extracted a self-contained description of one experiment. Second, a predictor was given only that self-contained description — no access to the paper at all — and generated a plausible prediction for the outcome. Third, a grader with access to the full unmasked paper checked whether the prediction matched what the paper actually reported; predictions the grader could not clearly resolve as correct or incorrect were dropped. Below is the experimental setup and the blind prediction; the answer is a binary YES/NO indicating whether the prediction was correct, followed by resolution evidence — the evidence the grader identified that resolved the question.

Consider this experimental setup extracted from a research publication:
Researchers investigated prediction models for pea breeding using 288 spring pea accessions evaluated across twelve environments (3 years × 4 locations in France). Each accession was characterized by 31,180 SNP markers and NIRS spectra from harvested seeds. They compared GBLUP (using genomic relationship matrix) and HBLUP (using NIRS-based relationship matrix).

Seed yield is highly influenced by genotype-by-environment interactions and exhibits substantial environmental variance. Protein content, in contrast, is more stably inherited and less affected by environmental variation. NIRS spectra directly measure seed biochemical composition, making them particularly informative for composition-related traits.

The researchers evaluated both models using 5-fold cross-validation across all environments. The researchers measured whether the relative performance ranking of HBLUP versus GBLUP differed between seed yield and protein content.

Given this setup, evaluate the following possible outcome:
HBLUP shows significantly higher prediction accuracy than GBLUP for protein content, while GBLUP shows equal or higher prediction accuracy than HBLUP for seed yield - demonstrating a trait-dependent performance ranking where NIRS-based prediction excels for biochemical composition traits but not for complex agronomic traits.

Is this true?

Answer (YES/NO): YES